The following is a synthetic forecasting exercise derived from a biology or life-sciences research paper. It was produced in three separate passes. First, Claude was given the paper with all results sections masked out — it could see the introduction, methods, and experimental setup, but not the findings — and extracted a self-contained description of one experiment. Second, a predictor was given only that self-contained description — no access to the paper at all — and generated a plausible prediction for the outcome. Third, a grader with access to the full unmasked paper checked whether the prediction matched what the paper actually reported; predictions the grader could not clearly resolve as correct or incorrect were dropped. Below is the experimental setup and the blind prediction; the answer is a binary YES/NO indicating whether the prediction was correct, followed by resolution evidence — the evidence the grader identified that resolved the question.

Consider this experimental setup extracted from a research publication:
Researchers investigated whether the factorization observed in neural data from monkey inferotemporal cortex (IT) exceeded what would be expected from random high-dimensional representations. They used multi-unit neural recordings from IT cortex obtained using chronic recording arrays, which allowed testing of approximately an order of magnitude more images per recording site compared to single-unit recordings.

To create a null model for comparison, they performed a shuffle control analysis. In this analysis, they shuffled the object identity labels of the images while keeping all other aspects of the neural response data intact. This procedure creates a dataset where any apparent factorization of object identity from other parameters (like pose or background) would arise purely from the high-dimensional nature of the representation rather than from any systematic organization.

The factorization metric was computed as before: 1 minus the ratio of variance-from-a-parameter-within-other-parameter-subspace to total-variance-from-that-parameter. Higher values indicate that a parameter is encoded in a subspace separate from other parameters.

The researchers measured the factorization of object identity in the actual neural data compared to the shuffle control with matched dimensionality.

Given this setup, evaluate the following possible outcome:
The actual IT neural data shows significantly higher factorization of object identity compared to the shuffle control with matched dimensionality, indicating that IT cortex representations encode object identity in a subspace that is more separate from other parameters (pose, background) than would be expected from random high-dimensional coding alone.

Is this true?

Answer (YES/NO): YES